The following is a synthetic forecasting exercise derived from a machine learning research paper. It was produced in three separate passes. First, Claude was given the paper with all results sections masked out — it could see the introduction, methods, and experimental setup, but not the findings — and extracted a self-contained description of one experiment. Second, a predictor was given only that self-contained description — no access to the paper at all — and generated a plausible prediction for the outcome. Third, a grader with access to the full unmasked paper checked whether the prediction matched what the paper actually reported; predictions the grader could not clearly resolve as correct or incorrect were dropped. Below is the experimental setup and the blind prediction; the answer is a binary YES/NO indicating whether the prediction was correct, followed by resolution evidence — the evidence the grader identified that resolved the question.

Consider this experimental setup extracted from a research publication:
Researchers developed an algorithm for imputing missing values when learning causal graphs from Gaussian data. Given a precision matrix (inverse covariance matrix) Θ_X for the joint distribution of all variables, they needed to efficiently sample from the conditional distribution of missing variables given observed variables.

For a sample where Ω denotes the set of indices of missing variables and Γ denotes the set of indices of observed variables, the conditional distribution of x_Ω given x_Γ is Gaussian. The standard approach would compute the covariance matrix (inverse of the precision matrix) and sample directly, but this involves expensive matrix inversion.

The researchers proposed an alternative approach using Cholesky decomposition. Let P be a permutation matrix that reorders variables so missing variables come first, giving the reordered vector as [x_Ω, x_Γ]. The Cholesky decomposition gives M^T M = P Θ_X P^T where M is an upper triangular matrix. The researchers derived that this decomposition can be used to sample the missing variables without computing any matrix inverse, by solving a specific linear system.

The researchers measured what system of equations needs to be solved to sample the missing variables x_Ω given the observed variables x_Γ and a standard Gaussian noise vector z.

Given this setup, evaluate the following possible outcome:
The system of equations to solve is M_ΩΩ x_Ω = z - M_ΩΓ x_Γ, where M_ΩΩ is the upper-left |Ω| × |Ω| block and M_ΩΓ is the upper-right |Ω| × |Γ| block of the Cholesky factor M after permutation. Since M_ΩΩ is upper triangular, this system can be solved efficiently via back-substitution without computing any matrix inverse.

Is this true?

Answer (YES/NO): YES